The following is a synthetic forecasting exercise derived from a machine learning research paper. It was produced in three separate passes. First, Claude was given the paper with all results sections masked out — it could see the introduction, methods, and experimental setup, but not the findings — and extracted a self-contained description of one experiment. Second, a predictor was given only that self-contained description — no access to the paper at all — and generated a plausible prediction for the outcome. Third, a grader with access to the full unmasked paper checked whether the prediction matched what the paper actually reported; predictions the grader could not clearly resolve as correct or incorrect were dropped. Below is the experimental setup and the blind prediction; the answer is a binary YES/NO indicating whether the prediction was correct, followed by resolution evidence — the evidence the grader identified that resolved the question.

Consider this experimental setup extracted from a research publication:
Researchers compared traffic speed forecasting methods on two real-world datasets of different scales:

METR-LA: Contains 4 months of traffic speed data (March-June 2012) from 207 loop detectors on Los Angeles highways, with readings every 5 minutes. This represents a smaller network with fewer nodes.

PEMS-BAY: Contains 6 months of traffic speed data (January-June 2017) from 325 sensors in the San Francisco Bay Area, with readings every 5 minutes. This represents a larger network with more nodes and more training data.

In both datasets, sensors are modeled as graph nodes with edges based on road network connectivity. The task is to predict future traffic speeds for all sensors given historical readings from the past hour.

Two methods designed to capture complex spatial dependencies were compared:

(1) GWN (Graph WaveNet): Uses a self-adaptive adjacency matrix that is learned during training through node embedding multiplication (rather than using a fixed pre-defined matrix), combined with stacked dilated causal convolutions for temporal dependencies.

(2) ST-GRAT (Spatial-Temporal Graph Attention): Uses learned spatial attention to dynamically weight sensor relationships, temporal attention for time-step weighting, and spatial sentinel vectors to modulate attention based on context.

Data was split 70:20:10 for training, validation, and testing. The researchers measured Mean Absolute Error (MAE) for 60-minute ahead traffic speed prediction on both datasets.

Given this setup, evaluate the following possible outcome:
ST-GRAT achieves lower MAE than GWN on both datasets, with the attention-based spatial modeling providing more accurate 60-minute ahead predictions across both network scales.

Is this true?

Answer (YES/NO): NO